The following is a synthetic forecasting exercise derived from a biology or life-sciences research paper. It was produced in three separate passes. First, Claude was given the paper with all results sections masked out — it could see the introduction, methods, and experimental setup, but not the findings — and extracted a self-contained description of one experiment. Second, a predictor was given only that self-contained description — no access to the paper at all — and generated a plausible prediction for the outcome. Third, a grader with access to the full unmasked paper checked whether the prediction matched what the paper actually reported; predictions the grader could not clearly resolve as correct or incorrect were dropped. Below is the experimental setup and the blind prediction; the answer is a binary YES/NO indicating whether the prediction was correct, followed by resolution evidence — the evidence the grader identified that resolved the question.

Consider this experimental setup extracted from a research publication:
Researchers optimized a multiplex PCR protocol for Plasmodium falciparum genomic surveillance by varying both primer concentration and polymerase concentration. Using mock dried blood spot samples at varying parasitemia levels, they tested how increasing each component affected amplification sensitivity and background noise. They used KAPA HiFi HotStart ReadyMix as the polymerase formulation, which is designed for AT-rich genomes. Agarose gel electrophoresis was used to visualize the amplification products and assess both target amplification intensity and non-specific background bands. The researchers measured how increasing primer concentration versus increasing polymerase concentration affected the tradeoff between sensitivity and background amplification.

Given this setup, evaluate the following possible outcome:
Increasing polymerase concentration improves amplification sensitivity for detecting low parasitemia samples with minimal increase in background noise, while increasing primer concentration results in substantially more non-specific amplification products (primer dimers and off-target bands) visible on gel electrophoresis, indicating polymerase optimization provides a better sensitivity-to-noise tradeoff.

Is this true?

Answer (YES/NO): YES